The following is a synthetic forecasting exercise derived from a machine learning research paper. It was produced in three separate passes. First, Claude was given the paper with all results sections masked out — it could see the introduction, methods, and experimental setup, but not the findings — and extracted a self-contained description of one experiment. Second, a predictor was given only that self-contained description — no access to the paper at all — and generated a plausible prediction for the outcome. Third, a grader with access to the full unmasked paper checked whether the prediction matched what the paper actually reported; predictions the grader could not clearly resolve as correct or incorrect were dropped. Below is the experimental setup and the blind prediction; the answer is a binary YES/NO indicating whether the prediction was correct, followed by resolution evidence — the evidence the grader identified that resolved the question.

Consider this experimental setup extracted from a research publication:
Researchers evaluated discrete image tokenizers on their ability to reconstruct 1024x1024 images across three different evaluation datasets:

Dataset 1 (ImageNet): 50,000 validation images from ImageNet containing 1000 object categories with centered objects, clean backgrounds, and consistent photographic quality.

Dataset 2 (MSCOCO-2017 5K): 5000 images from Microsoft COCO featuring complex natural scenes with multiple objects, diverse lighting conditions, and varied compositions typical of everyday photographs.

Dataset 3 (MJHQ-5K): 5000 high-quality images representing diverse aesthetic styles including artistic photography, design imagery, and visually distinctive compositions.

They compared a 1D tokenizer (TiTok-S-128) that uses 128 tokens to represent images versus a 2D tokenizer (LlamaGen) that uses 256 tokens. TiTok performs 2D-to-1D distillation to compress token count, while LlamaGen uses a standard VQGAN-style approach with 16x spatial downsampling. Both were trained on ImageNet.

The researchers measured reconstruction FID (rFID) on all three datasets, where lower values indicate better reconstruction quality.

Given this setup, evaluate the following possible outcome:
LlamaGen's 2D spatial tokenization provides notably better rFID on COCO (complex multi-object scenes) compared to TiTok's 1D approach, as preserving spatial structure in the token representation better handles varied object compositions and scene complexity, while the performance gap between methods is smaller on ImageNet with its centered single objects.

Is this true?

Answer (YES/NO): NO